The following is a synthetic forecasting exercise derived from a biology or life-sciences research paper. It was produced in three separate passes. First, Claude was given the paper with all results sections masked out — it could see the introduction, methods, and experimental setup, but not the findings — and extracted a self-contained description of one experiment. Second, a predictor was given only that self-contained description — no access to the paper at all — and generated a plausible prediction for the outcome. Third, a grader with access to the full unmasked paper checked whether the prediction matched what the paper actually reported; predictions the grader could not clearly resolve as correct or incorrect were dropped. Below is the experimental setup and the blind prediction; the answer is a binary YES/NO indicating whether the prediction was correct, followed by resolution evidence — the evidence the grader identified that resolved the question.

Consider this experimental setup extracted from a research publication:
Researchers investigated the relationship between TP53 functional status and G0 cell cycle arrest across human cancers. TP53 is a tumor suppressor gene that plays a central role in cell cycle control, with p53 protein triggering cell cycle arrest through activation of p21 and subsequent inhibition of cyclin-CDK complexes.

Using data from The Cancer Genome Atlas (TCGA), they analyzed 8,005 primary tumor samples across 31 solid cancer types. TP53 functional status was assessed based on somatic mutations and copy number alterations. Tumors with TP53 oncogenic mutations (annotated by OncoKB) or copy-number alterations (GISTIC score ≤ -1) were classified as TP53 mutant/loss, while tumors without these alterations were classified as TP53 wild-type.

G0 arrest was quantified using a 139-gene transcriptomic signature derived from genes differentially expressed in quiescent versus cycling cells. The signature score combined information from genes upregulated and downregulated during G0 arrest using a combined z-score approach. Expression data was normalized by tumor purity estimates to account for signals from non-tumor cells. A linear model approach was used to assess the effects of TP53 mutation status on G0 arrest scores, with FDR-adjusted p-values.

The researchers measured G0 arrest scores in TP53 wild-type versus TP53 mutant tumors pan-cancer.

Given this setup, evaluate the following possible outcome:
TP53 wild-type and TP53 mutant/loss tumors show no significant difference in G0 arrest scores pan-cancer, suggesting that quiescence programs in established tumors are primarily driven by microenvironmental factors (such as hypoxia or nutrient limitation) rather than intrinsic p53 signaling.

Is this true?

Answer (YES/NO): NO